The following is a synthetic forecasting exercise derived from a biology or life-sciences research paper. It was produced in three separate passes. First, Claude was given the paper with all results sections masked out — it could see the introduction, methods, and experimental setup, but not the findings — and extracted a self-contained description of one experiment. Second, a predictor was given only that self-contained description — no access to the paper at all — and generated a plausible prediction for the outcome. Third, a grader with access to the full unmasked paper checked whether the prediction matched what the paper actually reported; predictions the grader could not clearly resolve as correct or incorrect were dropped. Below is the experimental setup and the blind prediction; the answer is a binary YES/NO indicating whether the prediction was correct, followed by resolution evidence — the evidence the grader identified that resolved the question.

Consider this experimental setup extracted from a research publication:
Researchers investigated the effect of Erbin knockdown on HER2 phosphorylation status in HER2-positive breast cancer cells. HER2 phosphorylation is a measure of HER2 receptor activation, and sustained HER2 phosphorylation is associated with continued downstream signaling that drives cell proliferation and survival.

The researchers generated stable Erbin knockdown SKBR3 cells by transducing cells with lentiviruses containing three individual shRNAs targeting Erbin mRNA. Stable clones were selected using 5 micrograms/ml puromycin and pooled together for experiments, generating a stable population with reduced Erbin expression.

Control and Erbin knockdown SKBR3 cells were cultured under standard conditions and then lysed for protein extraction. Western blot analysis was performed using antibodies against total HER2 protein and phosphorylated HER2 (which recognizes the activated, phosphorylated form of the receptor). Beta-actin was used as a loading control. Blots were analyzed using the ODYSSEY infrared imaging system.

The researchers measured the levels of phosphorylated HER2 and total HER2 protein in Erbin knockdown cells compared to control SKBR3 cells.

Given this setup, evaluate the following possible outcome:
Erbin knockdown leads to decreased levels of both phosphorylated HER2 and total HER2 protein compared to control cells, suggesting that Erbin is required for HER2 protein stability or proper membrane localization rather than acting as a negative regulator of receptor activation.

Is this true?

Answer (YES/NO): YES